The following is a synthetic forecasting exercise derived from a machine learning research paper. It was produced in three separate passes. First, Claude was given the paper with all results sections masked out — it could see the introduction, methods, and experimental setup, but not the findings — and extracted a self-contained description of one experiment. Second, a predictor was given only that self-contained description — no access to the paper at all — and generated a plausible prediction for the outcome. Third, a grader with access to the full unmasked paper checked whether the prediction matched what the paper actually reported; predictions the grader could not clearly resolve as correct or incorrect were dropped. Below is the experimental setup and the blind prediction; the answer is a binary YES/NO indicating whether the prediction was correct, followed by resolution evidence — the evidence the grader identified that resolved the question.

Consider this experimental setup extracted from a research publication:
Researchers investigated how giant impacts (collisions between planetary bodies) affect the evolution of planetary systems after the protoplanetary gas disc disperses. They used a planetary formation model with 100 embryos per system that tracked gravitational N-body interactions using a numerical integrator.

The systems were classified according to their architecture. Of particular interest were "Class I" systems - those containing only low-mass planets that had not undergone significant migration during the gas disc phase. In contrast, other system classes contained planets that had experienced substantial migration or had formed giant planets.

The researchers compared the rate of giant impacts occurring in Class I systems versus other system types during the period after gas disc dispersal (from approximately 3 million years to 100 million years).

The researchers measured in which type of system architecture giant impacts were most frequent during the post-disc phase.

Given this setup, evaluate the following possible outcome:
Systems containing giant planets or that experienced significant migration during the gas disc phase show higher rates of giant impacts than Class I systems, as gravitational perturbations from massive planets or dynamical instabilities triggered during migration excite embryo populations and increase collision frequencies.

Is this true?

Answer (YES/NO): NO